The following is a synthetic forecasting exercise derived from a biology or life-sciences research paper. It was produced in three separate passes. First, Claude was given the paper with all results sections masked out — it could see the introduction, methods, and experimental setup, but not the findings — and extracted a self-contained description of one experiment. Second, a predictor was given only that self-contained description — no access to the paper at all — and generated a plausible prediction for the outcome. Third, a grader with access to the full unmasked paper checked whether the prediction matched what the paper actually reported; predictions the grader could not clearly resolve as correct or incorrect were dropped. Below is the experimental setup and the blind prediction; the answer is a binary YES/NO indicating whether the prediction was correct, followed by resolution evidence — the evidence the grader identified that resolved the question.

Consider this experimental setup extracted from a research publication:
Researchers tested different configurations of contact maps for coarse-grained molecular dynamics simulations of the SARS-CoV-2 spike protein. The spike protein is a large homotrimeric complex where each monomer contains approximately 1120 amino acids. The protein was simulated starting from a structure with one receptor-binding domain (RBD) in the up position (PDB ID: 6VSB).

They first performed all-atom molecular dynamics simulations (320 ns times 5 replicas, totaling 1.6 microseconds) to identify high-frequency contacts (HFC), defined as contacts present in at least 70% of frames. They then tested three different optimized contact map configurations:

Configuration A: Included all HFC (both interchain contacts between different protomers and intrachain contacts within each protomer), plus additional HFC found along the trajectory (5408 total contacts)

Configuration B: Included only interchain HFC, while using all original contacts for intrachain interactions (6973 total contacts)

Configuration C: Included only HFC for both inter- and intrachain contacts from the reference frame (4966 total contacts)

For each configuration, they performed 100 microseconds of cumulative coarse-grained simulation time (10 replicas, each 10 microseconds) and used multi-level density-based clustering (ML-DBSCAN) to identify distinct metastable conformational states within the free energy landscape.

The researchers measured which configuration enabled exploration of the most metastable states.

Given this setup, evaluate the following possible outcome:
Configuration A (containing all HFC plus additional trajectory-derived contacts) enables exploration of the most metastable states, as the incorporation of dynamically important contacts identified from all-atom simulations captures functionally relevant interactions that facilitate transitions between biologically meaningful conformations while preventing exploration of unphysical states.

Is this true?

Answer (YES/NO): NO